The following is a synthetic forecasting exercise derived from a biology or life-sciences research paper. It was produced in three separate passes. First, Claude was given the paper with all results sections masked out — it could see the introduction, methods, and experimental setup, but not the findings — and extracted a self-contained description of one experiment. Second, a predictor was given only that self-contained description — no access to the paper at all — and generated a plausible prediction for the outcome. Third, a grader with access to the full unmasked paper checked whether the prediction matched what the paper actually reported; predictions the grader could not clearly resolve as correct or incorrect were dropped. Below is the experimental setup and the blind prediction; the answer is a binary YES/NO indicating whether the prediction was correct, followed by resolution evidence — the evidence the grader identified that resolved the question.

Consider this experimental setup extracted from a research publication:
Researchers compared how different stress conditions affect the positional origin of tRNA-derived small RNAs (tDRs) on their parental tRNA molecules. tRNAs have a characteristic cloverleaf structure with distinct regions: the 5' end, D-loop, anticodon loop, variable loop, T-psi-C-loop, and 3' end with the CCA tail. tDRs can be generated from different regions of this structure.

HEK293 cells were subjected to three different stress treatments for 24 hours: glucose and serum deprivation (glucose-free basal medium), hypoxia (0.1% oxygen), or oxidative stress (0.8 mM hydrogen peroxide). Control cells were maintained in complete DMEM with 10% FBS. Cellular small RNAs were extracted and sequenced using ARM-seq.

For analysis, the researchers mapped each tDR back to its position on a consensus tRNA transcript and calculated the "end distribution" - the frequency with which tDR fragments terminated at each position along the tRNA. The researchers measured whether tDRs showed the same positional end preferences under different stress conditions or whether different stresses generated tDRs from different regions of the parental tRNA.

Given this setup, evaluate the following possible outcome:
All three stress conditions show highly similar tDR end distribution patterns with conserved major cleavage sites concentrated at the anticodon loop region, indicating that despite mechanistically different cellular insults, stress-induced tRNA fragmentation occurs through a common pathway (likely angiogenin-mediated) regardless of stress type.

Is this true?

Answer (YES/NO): NO